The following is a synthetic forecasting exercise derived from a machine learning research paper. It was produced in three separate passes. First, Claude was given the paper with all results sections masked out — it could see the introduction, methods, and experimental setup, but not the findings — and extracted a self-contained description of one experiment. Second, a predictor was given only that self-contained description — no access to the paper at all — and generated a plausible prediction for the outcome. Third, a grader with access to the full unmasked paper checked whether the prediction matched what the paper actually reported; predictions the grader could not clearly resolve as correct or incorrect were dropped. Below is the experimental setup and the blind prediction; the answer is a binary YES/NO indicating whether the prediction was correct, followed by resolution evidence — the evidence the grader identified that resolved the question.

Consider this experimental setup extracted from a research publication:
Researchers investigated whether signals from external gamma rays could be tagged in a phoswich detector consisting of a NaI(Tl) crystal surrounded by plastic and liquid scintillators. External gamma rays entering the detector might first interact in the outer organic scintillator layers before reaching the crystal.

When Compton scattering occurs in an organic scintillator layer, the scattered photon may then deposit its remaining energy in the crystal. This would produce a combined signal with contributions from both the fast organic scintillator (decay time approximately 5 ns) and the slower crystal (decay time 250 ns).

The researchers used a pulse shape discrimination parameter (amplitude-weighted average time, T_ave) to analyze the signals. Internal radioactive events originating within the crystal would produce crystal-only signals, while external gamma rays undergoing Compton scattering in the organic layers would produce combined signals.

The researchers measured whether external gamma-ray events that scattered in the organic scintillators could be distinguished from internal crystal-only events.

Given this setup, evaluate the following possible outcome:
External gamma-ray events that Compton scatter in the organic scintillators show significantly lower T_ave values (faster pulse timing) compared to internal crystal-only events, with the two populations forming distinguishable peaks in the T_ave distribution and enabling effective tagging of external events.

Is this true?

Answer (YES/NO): YES